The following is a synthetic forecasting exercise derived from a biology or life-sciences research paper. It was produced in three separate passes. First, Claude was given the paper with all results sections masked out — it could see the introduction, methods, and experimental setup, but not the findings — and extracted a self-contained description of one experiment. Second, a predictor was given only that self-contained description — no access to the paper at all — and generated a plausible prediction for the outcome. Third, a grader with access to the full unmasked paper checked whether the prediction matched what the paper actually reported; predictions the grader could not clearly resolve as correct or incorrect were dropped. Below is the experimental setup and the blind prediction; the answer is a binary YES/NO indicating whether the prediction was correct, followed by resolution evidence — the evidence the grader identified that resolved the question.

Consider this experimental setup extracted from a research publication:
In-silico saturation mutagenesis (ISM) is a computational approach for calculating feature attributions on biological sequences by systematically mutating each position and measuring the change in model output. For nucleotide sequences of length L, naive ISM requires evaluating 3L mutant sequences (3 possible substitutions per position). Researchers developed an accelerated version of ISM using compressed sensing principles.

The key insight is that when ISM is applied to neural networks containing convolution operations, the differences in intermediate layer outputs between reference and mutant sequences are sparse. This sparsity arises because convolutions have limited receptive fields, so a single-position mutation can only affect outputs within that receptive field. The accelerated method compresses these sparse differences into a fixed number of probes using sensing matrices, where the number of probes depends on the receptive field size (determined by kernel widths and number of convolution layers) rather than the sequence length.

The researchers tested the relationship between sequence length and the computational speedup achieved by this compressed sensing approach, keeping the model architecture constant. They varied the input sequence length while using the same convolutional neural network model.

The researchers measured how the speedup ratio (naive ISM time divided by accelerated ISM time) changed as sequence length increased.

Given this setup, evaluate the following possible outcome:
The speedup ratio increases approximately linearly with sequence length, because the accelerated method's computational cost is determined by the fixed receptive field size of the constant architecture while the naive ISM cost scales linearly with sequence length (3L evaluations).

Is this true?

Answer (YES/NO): YES